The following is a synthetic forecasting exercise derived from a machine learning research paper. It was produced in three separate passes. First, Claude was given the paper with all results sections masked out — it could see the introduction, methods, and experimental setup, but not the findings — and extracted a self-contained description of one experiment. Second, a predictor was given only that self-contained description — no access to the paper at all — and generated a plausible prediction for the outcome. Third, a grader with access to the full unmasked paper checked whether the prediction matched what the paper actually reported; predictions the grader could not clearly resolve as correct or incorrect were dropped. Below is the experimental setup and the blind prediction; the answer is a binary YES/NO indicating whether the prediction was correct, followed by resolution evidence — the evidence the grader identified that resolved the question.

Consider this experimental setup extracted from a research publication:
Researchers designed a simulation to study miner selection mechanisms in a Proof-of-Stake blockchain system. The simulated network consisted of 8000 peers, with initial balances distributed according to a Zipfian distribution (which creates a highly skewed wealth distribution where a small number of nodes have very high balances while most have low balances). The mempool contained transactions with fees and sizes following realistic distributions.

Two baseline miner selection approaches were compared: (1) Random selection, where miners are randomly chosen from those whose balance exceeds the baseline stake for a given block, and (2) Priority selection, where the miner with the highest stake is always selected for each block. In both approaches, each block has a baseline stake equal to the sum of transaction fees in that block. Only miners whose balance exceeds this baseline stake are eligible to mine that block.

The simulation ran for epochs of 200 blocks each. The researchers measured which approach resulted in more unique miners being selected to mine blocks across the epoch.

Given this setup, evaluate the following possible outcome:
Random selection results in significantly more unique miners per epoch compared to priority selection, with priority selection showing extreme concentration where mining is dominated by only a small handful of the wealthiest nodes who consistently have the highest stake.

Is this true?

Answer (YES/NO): NO